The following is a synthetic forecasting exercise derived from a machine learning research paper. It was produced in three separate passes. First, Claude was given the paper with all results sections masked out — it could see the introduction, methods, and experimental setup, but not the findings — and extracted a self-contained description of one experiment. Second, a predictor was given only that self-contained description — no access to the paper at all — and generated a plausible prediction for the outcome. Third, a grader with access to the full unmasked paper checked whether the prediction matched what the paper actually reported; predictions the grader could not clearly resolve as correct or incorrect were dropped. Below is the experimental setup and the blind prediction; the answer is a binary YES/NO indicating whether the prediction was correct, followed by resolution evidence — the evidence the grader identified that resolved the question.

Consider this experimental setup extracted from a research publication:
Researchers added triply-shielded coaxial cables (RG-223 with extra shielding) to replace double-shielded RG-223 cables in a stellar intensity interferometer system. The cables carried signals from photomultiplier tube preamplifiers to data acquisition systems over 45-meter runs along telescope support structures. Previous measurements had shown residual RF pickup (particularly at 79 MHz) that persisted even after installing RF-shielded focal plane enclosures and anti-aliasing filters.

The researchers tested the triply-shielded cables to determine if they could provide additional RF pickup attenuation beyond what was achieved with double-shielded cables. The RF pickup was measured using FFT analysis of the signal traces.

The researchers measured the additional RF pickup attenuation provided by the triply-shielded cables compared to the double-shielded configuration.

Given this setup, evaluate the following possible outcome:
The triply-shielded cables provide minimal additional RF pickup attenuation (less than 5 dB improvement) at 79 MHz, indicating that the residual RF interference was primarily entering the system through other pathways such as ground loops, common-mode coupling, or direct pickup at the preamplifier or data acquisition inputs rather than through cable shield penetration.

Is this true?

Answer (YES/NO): NO